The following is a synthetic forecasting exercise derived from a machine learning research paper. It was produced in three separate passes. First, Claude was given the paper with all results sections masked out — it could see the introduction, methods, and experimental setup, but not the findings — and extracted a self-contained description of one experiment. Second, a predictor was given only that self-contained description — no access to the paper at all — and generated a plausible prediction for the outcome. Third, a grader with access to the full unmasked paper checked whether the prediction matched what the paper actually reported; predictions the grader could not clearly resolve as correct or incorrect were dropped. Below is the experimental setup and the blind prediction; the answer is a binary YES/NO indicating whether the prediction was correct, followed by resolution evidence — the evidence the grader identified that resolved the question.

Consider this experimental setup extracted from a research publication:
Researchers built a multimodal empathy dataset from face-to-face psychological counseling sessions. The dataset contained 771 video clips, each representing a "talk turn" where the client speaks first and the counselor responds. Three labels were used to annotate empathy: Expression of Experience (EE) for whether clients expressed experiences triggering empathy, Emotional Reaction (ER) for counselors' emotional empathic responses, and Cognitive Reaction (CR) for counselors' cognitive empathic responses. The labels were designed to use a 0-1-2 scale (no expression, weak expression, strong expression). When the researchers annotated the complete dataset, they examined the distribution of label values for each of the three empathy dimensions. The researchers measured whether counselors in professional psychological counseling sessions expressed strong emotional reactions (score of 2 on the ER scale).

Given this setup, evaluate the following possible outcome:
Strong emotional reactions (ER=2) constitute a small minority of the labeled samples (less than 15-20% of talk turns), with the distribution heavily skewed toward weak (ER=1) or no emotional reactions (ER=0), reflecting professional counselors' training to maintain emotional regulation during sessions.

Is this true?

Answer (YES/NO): NO